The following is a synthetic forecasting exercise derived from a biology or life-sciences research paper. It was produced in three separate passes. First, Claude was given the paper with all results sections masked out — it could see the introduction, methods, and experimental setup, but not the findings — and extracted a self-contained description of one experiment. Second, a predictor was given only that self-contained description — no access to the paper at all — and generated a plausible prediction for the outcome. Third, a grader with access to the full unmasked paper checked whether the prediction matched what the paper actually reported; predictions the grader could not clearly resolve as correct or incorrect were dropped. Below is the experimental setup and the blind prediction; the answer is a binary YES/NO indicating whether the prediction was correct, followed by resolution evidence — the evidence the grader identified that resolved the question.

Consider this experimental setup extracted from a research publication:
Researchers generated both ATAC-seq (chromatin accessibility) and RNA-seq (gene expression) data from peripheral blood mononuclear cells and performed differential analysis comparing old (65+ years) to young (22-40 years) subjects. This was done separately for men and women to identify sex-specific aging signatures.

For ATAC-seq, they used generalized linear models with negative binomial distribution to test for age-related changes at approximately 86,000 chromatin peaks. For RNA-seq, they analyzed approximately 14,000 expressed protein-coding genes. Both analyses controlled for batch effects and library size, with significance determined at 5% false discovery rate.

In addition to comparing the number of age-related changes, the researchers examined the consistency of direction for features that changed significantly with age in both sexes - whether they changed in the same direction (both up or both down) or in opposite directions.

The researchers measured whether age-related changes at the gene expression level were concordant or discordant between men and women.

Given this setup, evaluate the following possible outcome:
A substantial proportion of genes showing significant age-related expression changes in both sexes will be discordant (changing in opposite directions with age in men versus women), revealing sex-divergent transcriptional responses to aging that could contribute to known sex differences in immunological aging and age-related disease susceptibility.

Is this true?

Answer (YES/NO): NO